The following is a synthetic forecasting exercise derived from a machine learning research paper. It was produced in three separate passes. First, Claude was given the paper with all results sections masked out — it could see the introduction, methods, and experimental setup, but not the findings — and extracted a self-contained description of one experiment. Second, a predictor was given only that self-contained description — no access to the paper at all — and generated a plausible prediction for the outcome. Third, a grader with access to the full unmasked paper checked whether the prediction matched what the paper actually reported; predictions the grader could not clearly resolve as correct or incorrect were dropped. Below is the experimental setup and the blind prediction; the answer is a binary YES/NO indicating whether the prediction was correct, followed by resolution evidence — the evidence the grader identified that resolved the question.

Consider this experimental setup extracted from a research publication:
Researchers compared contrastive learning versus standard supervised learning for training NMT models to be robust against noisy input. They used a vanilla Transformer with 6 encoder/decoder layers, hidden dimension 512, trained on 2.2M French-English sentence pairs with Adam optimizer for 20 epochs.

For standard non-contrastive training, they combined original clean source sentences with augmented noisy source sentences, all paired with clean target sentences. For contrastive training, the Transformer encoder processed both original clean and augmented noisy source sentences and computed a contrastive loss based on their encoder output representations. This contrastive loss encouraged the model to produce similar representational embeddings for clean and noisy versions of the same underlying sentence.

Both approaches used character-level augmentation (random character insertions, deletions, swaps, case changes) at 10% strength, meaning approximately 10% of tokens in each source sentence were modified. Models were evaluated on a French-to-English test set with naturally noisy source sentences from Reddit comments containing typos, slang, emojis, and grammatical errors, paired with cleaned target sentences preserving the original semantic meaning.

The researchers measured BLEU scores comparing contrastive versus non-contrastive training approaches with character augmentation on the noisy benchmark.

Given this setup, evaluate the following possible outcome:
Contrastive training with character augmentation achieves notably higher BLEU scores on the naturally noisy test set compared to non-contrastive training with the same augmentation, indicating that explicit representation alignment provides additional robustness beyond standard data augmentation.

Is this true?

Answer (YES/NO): NO